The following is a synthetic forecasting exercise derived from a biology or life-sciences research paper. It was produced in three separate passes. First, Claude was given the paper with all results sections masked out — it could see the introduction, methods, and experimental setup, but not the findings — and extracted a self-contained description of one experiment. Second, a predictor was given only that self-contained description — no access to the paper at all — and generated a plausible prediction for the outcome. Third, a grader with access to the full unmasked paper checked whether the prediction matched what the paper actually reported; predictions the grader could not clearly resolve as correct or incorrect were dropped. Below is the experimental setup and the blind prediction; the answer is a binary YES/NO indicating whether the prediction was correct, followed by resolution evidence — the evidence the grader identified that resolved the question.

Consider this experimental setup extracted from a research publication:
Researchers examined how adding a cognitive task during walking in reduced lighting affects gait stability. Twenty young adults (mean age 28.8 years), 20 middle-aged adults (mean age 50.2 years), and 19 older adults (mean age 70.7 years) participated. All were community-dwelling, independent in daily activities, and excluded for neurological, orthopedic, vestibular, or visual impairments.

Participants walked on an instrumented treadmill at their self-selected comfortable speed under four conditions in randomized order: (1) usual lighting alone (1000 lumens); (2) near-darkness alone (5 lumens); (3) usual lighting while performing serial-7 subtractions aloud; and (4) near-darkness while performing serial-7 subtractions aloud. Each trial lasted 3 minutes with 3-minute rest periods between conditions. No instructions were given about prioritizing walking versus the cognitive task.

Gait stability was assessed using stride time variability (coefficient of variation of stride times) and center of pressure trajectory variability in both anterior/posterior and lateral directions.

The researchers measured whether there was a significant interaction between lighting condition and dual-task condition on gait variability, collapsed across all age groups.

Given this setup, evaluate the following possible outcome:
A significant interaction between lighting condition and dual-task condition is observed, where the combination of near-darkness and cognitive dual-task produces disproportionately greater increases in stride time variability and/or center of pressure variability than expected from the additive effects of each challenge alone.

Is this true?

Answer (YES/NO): NO